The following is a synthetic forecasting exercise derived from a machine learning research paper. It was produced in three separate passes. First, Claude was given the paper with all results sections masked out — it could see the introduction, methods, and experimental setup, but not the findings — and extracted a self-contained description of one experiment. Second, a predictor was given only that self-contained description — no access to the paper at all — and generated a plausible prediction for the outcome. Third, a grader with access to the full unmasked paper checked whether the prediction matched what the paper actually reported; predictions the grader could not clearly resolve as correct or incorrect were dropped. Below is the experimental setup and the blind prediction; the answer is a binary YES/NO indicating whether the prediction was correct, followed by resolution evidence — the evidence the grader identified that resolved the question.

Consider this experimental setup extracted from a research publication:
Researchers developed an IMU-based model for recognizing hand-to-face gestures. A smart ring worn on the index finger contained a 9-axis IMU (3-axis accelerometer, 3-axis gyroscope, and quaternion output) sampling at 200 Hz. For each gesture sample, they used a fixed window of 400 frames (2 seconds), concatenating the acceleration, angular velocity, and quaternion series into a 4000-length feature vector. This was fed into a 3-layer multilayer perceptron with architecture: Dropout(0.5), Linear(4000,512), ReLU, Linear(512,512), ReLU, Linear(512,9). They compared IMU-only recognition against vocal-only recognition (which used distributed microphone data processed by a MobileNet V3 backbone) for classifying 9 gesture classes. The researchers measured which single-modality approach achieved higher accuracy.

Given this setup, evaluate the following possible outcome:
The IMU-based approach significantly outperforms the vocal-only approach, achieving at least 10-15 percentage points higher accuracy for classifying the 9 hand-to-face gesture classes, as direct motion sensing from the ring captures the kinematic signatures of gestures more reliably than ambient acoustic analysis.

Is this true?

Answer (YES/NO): NO